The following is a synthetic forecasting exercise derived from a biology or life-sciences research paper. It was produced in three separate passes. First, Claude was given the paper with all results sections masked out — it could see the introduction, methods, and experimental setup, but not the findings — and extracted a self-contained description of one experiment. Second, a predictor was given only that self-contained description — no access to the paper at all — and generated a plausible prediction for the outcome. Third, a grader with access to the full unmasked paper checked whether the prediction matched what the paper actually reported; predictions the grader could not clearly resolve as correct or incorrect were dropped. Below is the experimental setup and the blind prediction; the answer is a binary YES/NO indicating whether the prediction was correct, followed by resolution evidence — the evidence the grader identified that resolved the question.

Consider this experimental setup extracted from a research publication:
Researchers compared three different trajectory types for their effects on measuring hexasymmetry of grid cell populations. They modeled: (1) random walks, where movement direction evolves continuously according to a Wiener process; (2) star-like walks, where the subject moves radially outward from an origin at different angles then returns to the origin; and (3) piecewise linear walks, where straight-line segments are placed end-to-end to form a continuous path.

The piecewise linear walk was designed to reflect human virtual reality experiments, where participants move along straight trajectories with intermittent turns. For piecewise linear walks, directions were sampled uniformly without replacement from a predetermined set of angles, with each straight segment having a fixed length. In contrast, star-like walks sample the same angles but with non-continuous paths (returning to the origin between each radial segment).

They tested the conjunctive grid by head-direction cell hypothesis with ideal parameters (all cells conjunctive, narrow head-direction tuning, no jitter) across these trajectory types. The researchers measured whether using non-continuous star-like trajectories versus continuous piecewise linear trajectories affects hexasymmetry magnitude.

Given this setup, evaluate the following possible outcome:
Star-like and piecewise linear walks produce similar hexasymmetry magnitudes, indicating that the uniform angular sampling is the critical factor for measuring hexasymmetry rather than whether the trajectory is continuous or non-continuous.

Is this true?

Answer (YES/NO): YES